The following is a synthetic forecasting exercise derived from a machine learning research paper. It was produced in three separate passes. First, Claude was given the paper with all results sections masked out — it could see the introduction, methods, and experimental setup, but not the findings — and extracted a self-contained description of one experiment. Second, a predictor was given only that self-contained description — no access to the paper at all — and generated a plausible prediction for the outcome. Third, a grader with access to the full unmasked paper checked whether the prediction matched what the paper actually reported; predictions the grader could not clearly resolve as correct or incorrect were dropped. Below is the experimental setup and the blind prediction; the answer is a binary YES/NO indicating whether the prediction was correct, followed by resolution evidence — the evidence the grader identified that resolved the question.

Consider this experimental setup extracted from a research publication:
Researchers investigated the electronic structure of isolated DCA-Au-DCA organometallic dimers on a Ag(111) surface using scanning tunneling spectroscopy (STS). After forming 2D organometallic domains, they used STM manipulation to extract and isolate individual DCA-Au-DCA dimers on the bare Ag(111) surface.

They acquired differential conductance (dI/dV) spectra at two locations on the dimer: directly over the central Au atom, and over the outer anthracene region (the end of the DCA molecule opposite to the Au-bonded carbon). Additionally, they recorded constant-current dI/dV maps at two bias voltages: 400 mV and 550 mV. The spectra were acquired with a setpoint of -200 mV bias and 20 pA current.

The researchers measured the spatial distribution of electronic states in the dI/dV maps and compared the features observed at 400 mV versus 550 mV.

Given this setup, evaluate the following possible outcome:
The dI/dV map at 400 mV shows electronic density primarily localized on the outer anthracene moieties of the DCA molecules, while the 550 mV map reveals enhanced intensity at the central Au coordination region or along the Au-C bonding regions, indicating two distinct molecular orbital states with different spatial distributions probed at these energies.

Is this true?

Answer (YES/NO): NO